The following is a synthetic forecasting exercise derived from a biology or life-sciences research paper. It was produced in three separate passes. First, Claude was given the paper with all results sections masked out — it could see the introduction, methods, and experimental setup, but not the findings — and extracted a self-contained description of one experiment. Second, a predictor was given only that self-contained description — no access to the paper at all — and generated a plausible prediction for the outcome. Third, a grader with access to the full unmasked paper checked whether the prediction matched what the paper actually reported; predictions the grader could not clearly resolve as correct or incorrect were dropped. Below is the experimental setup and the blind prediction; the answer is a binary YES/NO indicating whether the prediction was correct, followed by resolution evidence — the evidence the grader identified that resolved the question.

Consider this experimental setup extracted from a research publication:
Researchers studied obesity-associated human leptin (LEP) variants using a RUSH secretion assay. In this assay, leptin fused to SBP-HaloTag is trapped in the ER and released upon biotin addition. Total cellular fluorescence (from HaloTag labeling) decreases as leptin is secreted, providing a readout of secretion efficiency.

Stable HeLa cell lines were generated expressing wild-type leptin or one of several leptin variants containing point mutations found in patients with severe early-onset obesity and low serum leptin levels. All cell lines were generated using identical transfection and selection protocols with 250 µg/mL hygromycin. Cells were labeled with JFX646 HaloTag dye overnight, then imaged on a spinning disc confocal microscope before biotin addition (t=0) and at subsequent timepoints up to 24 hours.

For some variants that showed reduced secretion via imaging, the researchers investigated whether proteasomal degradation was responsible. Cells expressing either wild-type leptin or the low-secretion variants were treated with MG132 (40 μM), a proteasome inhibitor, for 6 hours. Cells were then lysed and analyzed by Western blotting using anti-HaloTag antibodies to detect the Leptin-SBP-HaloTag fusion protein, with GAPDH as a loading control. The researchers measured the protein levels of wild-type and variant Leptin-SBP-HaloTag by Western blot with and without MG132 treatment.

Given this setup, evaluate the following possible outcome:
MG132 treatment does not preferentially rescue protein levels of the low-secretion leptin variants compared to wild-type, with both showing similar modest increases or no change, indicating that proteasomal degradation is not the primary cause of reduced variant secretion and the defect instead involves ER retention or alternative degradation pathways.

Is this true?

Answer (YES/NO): NO